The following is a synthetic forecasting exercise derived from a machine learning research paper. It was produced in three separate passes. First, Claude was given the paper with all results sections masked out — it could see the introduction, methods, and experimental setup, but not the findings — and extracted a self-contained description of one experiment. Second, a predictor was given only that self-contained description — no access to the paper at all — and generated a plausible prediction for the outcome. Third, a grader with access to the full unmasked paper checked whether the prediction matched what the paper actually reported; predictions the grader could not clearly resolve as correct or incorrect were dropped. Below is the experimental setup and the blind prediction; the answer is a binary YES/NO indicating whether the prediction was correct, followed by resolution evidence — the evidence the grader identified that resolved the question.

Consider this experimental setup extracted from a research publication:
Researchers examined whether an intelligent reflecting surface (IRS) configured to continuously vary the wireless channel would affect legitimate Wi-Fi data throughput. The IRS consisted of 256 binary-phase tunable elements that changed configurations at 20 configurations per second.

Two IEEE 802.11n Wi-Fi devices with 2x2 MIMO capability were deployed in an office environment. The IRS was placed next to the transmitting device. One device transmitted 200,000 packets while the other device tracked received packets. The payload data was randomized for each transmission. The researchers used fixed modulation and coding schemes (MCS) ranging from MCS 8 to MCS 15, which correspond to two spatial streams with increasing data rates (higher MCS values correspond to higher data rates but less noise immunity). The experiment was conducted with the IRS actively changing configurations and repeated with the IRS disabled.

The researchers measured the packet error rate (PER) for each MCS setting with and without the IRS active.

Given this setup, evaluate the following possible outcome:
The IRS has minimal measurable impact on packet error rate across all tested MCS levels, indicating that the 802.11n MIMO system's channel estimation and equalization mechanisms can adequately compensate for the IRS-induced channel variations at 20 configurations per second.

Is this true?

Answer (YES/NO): NO